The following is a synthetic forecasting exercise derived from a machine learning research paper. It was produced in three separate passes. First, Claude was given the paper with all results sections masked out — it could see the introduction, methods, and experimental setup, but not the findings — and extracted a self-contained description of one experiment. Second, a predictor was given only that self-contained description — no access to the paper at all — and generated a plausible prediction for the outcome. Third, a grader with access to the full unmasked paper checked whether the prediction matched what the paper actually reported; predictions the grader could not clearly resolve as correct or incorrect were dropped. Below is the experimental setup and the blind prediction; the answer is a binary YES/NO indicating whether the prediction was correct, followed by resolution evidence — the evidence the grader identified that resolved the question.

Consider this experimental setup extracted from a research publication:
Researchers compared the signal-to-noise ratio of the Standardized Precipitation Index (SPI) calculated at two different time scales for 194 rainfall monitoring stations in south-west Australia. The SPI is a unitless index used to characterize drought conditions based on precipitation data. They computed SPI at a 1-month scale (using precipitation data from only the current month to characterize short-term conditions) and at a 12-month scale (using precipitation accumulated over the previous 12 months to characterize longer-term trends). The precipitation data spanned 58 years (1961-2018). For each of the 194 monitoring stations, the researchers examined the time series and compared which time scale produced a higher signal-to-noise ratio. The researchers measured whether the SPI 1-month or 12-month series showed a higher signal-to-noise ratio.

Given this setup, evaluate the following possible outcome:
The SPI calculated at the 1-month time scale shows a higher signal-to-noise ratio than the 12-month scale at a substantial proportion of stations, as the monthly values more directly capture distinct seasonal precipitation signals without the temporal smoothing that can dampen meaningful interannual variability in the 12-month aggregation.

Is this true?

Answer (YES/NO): NO